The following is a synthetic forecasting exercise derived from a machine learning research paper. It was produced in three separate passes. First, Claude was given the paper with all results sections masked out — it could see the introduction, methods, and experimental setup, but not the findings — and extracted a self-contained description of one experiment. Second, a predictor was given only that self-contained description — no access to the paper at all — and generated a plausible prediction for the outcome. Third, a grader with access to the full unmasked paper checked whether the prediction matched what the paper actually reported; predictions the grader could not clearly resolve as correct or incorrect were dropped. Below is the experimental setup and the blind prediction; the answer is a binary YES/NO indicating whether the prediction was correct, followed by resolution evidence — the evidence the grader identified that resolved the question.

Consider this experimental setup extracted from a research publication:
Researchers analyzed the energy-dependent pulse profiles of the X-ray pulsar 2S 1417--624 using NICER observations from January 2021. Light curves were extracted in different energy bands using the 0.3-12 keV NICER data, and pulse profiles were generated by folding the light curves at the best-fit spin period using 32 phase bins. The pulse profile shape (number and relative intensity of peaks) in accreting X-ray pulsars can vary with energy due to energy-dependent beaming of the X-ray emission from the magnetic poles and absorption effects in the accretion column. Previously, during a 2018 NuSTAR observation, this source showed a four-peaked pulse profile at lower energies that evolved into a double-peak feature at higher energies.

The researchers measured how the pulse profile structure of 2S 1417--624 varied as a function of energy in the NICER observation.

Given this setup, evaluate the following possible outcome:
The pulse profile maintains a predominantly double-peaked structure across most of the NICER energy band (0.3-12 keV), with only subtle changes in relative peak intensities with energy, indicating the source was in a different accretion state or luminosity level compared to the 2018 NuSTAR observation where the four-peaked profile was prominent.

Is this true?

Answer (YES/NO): NO